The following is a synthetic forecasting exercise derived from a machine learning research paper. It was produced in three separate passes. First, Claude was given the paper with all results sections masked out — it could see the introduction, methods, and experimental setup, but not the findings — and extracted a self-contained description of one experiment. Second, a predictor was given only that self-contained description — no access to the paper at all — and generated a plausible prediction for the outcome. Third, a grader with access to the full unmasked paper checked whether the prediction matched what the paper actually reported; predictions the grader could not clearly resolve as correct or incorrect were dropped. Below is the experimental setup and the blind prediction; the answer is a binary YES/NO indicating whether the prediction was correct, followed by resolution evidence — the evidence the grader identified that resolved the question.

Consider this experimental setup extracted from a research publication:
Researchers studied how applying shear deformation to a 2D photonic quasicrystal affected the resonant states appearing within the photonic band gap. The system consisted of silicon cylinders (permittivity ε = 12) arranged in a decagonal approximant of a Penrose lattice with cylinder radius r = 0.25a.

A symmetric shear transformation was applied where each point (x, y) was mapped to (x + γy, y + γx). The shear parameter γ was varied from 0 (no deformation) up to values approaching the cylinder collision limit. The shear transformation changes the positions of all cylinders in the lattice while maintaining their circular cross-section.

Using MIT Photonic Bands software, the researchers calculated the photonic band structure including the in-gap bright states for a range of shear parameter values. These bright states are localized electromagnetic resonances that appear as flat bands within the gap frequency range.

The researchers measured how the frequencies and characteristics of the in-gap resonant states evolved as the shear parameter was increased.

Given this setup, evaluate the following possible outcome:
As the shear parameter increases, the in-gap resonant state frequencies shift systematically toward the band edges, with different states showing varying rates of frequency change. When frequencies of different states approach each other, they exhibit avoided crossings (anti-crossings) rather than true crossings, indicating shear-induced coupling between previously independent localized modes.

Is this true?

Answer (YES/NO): NO